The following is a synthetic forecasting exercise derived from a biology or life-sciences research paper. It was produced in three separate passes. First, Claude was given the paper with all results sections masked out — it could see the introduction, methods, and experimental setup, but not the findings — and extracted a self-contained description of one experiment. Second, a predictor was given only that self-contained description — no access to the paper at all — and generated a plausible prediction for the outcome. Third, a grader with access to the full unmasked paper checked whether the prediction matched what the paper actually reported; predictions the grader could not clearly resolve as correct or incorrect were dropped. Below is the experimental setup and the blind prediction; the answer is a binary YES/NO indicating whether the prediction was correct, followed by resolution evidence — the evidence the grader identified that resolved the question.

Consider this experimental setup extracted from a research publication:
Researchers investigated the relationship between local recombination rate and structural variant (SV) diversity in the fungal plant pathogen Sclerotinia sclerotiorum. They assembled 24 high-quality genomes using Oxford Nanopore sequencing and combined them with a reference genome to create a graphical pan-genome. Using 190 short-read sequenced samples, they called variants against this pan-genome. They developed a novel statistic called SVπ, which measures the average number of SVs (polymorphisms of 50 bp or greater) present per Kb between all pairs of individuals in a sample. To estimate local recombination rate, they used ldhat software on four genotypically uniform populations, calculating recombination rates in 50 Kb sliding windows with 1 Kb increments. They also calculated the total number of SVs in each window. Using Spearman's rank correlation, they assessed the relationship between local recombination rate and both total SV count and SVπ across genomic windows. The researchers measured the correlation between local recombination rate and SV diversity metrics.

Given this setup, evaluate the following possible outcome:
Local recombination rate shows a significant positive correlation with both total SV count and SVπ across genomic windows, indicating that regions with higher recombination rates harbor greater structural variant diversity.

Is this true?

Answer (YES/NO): YES